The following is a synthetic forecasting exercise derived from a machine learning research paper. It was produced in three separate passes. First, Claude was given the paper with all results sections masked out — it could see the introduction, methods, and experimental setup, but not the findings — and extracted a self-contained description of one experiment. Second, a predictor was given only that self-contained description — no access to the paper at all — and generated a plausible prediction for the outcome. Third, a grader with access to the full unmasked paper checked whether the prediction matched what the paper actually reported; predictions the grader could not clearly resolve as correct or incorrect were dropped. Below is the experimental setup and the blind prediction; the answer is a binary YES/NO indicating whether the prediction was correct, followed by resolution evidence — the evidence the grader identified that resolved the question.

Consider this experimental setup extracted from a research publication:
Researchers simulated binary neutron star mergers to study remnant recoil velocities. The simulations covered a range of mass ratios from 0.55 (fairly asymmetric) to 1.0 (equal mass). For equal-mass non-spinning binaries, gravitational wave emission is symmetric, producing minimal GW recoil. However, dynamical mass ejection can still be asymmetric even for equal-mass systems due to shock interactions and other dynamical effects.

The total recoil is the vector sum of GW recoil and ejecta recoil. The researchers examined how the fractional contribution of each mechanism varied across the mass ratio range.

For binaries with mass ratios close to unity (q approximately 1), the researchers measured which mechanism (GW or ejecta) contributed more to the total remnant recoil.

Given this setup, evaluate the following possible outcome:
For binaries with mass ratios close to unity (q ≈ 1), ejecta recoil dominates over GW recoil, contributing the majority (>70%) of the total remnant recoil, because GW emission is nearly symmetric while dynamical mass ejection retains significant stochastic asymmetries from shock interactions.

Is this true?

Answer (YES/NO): NO